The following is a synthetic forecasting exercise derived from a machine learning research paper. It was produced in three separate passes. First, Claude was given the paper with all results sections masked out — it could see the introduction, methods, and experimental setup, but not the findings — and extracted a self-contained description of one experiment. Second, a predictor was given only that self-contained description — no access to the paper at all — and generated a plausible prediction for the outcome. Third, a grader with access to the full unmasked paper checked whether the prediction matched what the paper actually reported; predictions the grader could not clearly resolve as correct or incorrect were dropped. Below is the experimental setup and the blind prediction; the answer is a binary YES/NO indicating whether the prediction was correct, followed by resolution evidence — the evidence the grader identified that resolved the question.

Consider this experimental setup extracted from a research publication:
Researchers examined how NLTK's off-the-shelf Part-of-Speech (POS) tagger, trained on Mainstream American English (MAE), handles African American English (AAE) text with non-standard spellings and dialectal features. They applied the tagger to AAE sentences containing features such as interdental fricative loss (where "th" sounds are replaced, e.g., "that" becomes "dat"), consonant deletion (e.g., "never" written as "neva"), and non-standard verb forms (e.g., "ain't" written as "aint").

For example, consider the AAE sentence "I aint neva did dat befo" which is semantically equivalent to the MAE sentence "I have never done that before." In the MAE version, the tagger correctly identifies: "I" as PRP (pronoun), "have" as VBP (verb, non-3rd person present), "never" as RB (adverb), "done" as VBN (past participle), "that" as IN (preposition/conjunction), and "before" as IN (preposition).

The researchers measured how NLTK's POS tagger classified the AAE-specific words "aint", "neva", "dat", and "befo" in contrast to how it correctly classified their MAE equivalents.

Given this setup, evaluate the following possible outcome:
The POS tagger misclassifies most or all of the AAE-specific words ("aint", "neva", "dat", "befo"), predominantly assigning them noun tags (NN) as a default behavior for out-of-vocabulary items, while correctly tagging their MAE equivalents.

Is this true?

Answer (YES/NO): NO